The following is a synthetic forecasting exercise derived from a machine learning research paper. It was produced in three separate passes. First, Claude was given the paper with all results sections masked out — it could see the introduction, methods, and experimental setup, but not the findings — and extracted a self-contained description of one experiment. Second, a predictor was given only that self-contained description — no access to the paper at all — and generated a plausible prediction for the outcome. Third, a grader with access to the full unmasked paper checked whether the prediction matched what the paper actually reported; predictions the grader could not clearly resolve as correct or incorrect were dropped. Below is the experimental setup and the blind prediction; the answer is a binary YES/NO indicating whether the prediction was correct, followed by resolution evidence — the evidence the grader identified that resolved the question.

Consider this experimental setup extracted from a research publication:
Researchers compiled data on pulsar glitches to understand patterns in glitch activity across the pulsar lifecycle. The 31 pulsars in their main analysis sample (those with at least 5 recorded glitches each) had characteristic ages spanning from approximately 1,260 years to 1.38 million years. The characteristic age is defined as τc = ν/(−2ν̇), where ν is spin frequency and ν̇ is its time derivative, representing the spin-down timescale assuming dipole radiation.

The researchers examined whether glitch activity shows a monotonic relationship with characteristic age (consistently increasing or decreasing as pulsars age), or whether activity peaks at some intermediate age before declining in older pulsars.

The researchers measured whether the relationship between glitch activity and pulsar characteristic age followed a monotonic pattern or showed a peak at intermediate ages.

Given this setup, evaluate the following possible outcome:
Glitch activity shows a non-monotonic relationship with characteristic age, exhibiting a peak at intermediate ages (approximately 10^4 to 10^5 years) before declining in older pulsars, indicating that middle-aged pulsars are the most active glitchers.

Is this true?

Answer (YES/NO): YES